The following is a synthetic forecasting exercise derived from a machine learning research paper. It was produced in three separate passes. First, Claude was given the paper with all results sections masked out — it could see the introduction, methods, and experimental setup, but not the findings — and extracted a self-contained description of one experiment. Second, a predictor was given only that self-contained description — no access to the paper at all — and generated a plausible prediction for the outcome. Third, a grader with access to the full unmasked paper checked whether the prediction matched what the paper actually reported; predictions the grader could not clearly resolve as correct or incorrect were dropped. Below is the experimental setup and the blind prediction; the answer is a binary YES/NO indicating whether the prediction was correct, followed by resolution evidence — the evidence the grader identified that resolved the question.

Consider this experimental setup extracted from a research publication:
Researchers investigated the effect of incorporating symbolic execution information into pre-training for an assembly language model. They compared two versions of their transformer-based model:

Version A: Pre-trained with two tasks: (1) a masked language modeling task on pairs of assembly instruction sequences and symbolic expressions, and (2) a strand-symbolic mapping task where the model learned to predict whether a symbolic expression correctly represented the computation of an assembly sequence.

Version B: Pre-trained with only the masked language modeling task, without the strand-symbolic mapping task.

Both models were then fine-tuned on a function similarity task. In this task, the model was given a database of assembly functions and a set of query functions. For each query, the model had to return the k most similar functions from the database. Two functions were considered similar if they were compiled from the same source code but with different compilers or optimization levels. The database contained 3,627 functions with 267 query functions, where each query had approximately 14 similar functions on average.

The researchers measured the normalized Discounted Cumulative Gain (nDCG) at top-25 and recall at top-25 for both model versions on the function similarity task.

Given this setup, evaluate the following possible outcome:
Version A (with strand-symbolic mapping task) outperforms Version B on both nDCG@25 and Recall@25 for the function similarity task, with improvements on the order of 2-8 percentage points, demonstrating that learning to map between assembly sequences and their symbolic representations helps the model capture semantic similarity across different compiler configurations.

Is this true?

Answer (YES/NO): YES